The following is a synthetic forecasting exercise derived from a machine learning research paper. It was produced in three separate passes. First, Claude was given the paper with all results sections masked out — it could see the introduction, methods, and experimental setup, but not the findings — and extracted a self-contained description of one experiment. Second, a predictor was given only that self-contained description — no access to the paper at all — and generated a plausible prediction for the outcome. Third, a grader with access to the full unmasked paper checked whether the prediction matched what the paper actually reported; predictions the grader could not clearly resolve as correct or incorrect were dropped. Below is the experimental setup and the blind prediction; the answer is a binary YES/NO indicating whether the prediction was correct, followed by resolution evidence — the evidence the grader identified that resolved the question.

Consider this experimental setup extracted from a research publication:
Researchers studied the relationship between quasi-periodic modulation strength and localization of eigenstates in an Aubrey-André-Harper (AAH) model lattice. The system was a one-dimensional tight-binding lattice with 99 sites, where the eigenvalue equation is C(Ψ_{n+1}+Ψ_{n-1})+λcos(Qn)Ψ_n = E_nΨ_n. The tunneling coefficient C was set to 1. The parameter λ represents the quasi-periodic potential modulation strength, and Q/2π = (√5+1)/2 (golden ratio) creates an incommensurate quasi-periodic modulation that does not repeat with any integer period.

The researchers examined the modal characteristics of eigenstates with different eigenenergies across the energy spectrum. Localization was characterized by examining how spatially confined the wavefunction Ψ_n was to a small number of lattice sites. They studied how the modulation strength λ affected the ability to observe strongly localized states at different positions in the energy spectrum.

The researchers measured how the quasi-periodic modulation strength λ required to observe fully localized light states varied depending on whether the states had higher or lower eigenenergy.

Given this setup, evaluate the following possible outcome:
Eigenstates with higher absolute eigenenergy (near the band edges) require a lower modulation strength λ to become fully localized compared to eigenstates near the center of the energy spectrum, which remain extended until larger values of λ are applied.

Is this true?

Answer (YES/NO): NO